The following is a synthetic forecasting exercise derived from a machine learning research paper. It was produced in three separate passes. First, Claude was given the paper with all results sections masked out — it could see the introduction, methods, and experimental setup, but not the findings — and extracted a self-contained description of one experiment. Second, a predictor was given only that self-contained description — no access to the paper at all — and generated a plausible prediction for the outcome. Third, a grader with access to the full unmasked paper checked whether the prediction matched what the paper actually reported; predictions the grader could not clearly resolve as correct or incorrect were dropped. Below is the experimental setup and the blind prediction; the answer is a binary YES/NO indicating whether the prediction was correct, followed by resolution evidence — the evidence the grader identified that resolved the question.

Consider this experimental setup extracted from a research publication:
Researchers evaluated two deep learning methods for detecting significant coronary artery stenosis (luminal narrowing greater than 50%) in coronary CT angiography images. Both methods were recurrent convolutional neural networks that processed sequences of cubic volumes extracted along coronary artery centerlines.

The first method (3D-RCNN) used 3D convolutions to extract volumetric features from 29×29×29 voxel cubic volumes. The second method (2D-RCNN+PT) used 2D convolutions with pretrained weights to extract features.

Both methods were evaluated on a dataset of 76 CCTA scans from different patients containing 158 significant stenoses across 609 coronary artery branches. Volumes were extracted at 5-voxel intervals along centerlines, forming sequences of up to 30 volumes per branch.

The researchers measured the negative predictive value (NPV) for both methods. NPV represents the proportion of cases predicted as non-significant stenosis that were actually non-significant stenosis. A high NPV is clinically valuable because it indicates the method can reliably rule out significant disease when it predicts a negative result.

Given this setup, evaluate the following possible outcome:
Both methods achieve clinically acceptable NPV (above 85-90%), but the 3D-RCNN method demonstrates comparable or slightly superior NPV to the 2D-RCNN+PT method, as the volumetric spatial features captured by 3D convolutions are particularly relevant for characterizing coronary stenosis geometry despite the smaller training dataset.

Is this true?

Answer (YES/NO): NO